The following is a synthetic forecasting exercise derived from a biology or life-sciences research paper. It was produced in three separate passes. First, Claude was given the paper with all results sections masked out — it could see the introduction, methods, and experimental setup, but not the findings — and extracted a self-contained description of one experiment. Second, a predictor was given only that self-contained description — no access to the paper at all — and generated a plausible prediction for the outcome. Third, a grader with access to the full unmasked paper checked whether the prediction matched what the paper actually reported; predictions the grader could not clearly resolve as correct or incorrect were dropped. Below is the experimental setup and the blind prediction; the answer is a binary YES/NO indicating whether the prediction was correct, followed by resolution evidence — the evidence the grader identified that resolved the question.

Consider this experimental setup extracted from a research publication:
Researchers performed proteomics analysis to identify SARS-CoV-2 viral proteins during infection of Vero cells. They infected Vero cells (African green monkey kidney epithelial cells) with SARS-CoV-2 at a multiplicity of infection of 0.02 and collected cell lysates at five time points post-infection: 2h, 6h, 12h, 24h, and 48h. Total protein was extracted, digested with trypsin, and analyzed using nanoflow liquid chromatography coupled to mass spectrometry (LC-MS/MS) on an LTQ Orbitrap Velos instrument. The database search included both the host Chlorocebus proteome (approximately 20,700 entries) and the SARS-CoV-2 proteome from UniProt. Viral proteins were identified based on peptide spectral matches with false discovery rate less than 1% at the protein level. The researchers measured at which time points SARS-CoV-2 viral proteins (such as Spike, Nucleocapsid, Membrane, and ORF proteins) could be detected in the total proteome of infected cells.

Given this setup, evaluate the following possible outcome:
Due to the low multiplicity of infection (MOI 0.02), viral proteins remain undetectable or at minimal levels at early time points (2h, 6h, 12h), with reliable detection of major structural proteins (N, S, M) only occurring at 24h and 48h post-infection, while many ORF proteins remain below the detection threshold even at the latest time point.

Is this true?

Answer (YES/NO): NO